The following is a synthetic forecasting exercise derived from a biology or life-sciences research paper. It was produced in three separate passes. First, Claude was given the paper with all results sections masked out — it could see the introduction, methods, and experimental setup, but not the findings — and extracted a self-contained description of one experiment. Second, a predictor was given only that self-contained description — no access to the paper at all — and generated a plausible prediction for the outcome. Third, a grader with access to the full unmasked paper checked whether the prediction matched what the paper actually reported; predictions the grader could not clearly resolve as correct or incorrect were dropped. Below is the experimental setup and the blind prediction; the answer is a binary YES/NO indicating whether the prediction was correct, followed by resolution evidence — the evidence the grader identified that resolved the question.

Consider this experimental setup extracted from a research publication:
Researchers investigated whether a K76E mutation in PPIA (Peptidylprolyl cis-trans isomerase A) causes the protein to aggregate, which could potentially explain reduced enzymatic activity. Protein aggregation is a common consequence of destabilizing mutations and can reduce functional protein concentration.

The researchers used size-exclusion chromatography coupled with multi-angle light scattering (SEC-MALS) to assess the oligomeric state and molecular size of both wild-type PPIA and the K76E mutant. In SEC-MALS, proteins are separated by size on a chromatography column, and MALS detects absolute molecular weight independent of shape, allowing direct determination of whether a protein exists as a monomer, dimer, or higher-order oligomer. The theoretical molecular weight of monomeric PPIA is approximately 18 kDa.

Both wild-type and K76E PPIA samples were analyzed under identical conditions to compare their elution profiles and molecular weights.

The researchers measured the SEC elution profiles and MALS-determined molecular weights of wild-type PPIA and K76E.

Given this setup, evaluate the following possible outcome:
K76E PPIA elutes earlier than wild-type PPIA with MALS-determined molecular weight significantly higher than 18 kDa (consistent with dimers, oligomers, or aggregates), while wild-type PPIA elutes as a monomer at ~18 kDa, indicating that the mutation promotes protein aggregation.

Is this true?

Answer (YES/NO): NO